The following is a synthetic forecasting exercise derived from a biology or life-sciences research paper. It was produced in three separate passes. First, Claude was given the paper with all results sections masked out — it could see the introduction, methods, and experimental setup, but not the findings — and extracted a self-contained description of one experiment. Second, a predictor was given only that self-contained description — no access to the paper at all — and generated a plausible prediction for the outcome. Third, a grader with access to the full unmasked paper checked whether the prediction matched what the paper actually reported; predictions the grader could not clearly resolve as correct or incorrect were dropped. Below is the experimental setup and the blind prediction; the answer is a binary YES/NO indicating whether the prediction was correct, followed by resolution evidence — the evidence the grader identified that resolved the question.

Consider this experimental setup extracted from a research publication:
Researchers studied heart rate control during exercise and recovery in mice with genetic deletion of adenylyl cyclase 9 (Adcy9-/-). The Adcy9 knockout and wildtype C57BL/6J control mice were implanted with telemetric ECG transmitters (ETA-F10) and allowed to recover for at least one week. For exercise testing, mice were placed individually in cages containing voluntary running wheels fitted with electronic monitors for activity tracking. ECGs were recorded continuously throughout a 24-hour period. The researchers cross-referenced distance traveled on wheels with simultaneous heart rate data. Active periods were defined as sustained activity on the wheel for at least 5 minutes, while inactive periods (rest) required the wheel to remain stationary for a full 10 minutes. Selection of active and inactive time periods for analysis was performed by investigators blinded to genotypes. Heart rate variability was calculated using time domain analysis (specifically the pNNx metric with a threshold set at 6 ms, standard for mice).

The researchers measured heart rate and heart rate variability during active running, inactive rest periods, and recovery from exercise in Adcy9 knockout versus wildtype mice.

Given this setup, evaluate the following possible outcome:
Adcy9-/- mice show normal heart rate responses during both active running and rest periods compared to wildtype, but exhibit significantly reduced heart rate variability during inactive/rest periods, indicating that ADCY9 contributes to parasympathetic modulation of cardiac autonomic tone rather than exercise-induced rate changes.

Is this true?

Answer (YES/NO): NO